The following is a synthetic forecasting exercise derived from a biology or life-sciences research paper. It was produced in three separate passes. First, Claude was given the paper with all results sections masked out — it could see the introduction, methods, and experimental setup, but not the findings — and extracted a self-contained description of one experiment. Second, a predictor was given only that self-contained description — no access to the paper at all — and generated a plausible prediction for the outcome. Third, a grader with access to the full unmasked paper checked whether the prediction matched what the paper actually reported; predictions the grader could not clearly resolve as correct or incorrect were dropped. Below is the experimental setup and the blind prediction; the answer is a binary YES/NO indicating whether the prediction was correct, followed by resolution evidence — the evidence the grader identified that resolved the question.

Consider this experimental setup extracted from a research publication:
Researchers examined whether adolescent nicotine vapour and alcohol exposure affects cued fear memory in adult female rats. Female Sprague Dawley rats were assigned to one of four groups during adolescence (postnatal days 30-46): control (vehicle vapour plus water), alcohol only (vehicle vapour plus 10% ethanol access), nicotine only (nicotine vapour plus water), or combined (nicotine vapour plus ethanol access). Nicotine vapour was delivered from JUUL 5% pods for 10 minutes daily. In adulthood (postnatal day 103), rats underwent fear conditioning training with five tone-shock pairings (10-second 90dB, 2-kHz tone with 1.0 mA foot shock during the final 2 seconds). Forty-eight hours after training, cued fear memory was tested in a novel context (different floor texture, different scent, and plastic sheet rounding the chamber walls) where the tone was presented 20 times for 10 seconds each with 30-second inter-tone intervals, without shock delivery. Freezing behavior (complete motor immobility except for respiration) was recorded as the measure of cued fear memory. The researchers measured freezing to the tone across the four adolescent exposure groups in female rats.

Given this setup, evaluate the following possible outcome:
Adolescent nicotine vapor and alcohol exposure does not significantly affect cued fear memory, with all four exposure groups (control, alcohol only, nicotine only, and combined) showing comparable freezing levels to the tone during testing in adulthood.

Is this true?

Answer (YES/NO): YES